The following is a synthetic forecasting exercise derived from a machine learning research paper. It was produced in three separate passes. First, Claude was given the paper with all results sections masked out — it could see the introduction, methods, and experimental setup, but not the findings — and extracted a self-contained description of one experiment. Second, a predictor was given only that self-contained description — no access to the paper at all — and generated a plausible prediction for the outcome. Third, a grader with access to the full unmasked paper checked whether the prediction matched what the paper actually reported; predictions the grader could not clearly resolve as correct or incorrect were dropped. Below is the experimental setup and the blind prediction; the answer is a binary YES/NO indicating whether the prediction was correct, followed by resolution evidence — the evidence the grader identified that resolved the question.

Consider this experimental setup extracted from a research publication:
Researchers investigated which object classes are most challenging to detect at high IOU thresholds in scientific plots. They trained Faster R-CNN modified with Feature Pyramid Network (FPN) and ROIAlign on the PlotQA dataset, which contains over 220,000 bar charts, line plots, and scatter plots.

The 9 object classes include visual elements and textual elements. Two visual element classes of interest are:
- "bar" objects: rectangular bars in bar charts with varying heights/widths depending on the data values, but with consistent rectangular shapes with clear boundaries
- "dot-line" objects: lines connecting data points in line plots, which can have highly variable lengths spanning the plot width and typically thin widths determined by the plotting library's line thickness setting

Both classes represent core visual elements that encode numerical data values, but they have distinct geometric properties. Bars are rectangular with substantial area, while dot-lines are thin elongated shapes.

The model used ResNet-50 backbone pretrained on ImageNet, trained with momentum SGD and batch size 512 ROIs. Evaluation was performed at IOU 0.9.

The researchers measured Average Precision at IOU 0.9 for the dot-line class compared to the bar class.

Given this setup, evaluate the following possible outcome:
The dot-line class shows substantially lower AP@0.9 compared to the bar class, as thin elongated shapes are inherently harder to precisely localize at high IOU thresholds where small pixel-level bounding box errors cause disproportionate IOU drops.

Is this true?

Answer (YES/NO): YES